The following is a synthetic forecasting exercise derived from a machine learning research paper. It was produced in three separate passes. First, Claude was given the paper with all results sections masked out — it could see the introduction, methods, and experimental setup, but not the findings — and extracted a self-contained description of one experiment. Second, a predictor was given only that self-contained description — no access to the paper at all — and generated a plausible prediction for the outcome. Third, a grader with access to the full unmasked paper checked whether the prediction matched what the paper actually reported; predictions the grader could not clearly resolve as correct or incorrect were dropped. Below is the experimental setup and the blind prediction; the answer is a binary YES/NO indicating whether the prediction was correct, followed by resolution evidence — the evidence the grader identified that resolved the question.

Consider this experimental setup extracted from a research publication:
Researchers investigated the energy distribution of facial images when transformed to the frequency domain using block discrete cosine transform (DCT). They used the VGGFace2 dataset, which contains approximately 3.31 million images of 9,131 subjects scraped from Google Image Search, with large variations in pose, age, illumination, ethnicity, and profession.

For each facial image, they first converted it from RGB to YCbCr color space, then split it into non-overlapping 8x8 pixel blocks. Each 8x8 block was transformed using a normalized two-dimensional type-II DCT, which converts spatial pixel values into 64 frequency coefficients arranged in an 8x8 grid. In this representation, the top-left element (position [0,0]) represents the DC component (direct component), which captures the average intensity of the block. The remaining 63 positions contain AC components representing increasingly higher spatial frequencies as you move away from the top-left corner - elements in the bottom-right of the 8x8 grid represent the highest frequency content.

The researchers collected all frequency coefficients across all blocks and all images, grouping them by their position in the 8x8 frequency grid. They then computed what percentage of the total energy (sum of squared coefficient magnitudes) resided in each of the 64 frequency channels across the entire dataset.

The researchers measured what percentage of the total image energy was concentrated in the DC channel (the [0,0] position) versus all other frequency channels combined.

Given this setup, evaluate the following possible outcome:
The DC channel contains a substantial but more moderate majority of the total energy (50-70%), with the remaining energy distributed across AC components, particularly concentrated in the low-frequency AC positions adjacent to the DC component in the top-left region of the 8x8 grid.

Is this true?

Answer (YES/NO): NO